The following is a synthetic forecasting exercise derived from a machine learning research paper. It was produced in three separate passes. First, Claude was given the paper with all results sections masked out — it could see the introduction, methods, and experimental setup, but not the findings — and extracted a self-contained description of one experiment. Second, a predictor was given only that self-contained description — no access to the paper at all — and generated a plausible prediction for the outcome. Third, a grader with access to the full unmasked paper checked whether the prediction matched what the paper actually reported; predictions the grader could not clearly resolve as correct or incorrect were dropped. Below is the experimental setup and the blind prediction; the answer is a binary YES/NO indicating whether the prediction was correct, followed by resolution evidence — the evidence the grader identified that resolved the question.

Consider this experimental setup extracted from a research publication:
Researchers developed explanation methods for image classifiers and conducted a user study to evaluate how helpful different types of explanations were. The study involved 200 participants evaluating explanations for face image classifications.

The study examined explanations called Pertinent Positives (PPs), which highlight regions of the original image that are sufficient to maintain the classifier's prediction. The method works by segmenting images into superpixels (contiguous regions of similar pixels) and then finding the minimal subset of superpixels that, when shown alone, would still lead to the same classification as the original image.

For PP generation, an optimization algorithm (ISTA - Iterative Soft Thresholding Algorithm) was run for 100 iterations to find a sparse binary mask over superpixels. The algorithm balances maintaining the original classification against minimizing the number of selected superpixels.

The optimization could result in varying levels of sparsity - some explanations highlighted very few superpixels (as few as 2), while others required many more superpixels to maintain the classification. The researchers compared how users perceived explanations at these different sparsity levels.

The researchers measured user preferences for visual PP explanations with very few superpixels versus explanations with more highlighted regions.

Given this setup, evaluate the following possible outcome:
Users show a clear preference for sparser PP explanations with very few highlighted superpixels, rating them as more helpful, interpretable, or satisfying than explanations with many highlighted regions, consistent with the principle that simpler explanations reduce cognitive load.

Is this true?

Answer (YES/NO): NO